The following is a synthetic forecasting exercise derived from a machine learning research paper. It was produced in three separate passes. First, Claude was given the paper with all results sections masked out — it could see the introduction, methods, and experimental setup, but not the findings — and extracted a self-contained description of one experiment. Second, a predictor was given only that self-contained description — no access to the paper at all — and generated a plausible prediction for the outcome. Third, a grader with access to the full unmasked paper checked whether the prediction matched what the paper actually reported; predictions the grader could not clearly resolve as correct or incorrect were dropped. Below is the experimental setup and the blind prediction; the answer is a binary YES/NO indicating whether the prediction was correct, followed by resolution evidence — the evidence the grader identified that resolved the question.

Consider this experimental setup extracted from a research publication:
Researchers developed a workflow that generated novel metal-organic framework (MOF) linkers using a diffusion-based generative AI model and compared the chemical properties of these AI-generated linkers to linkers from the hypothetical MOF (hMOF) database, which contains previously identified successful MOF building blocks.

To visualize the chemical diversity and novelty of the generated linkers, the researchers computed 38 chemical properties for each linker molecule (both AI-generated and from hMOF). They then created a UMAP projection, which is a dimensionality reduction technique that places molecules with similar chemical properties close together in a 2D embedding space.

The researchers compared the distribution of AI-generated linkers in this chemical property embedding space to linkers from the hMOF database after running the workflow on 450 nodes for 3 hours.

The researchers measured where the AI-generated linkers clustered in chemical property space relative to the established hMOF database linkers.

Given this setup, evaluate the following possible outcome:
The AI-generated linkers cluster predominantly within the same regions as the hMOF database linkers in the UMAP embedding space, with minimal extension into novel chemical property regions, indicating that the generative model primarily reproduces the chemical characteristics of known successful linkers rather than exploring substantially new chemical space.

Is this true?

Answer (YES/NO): NO